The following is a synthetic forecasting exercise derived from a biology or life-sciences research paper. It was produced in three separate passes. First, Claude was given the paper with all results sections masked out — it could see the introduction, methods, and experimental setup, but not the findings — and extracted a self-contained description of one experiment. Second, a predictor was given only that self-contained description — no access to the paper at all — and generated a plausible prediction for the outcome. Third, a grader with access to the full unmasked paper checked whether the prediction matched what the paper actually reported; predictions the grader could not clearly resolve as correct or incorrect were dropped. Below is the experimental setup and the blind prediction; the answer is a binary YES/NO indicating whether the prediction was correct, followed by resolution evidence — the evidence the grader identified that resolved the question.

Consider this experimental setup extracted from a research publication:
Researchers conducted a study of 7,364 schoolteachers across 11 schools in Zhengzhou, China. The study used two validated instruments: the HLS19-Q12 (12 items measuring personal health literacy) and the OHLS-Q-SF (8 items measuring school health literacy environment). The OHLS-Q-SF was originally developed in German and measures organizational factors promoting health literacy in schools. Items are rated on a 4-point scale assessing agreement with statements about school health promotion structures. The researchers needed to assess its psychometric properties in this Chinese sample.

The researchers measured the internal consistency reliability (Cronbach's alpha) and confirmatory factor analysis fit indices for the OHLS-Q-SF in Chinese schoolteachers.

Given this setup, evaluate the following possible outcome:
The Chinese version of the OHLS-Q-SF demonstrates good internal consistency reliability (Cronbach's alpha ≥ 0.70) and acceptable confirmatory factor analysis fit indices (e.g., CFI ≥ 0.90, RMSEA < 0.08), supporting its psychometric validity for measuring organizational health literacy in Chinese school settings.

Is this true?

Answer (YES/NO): NO